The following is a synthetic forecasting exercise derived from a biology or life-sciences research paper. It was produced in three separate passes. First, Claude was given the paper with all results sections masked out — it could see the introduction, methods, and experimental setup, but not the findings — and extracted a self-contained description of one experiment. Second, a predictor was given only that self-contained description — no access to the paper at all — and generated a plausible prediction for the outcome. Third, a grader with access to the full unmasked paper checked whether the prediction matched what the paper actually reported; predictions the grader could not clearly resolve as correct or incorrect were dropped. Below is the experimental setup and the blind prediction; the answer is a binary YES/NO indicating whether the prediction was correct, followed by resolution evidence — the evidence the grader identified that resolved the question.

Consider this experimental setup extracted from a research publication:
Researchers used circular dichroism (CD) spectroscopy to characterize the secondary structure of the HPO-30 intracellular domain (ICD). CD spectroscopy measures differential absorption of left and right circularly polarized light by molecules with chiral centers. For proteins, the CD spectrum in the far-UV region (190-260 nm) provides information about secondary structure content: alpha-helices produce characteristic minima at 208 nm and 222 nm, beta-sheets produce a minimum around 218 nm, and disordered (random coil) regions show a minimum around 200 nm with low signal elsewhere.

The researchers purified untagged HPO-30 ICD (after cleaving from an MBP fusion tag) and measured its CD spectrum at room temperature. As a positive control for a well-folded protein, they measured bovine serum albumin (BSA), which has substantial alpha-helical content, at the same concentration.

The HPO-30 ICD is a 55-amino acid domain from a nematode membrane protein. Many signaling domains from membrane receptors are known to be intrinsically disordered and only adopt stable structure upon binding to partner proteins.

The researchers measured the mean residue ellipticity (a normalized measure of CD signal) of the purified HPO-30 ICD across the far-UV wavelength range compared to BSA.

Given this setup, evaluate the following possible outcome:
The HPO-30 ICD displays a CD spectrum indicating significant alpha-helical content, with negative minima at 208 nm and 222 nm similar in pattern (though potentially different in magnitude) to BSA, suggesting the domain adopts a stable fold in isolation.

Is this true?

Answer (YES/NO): NO